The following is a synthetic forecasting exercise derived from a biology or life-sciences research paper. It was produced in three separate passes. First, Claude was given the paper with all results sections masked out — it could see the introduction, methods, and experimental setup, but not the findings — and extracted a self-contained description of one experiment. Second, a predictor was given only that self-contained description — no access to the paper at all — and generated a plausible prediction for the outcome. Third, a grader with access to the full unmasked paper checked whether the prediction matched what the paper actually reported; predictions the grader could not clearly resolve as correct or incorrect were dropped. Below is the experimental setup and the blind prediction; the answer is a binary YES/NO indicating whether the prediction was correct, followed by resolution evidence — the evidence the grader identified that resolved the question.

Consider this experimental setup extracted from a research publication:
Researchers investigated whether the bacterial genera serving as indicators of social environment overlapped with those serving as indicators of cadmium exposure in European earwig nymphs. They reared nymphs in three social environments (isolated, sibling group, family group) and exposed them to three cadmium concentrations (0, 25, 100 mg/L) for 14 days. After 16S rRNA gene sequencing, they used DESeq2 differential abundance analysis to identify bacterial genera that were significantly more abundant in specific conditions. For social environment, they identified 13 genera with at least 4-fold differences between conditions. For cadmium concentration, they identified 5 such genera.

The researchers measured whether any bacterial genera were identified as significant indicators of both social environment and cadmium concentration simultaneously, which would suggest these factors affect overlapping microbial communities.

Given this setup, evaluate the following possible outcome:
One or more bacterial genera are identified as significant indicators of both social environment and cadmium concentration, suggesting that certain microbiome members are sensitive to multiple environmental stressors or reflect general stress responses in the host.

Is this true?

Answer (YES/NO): NO